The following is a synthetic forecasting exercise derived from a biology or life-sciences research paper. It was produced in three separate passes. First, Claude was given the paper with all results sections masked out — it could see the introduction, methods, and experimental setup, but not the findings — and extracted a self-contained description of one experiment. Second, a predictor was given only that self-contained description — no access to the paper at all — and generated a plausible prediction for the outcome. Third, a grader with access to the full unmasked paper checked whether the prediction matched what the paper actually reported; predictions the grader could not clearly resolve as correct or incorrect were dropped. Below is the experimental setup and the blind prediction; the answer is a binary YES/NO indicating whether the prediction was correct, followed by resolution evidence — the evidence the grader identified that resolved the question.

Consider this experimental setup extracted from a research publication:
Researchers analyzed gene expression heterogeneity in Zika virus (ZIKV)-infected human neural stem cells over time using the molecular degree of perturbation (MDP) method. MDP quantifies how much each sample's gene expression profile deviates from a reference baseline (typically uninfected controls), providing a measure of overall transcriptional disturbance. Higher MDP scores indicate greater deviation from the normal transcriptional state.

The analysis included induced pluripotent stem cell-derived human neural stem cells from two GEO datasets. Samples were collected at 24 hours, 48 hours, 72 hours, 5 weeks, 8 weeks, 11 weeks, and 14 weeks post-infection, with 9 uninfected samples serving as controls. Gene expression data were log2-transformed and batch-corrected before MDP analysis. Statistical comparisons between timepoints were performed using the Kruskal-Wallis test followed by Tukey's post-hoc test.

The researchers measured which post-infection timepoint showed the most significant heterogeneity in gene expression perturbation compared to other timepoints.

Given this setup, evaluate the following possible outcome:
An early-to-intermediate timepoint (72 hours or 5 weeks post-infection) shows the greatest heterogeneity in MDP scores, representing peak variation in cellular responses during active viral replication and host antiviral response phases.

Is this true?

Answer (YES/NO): YES